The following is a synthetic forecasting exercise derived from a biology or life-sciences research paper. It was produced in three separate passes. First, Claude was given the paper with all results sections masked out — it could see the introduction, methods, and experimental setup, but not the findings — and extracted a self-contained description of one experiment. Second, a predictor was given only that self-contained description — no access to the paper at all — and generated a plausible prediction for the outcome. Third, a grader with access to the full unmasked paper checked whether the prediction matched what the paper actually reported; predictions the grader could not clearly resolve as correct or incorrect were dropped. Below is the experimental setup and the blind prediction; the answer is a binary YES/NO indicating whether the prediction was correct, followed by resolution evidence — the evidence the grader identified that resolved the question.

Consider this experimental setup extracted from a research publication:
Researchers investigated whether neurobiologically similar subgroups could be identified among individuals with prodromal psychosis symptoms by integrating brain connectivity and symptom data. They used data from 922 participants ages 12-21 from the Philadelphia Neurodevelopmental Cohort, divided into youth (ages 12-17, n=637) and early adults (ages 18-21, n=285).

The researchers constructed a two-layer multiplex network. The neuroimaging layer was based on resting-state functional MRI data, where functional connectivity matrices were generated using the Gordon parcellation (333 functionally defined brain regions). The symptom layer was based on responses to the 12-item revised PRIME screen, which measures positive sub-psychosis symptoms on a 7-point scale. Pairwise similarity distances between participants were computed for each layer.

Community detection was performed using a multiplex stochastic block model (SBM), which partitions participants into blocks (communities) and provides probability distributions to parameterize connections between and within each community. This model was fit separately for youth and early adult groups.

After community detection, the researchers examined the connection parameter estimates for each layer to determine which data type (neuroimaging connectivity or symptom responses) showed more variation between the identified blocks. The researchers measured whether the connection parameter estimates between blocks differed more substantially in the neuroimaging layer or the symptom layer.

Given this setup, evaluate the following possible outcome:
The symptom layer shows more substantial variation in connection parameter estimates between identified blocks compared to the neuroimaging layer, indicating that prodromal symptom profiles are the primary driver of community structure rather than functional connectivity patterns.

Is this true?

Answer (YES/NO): YES